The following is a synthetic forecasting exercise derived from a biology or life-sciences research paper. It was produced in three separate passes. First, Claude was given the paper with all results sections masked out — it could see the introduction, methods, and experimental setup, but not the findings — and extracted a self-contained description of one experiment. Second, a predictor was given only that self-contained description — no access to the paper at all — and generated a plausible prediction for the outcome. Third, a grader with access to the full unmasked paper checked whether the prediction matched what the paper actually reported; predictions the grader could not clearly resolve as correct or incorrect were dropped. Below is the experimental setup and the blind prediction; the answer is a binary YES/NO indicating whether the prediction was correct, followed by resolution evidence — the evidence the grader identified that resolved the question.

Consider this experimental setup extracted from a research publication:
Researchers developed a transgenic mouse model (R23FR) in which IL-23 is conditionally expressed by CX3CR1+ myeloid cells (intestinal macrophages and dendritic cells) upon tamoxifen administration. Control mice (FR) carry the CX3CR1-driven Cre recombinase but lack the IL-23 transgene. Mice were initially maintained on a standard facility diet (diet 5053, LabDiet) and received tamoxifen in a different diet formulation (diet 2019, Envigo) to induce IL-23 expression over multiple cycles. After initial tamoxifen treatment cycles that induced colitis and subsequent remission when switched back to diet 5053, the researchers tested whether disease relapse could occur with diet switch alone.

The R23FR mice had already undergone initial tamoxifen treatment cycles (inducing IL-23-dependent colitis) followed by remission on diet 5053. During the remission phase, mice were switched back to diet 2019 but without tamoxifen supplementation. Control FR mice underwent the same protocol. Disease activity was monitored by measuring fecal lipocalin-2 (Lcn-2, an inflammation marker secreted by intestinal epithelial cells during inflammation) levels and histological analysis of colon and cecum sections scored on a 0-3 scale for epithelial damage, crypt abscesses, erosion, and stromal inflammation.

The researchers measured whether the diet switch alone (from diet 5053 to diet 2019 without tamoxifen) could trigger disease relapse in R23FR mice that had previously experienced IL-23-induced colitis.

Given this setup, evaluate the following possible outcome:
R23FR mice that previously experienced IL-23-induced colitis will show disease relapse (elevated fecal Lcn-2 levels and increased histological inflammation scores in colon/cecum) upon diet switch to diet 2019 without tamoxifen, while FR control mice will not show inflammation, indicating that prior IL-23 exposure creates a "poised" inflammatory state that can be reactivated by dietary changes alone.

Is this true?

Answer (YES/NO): YES